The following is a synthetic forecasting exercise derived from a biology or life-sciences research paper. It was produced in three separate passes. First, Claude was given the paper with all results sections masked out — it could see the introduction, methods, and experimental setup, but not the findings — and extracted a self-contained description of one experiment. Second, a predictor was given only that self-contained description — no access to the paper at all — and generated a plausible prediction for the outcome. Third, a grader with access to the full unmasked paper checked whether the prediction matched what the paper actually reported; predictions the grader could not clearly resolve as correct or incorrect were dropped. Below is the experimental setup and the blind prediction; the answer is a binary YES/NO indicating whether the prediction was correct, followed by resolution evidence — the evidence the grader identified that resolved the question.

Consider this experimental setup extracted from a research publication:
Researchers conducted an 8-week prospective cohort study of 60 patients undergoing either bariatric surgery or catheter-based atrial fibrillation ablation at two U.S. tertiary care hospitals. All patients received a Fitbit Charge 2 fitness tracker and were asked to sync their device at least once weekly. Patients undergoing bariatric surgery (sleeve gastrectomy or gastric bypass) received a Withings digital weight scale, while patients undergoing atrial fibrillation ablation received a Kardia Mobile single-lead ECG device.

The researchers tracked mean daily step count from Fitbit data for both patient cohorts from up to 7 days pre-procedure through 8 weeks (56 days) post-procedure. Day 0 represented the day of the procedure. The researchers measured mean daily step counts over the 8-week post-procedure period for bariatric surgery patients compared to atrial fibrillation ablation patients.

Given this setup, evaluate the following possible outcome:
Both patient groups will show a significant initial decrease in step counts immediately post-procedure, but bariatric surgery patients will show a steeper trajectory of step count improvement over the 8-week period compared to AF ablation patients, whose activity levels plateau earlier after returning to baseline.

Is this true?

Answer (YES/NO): NO